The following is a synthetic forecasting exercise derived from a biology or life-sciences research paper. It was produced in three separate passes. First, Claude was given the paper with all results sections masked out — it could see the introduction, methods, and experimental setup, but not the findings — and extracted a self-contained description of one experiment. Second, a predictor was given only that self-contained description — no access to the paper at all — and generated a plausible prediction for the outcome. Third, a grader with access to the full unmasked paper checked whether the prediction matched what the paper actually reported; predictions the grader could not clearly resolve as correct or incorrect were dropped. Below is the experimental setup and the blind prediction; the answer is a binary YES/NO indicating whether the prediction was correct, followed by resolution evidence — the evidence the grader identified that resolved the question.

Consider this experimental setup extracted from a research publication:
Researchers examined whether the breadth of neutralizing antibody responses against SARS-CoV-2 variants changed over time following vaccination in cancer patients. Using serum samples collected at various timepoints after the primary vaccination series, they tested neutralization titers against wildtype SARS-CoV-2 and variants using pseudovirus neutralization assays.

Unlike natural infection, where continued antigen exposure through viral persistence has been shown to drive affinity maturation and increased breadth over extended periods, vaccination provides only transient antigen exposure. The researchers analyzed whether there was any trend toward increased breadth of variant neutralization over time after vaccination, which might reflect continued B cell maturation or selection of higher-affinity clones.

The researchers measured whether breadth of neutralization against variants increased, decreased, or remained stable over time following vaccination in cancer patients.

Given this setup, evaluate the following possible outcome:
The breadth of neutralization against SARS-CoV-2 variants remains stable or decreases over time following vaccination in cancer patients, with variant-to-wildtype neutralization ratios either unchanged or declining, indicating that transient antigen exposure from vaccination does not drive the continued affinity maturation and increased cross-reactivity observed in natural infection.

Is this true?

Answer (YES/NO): NO